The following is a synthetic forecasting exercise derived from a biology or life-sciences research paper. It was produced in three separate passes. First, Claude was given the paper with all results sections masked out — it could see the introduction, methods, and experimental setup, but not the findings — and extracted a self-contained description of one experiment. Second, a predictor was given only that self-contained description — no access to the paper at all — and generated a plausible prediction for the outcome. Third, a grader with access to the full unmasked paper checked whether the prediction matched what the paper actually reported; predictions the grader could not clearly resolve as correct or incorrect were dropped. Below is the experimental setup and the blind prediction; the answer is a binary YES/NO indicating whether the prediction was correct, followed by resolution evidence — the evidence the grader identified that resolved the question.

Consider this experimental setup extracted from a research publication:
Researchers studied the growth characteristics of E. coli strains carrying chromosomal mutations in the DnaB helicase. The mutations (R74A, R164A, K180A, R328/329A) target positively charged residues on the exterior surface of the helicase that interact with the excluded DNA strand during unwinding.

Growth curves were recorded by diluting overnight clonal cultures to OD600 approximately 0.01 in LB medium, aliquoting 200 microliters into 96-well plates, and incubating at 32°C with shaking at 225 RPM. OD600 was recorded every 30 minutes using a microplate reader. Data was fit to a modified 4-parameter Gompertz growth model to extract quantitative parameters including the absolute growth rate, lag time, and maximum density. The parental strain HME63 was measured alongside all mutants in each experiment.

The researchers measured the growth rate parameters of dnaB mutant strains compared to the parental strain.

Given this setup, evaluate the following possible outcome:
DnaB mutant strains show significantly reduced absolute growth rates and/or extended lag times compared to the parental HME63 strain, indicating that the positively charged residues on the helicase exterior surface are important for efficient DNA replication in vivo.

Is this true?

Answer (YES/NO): NO